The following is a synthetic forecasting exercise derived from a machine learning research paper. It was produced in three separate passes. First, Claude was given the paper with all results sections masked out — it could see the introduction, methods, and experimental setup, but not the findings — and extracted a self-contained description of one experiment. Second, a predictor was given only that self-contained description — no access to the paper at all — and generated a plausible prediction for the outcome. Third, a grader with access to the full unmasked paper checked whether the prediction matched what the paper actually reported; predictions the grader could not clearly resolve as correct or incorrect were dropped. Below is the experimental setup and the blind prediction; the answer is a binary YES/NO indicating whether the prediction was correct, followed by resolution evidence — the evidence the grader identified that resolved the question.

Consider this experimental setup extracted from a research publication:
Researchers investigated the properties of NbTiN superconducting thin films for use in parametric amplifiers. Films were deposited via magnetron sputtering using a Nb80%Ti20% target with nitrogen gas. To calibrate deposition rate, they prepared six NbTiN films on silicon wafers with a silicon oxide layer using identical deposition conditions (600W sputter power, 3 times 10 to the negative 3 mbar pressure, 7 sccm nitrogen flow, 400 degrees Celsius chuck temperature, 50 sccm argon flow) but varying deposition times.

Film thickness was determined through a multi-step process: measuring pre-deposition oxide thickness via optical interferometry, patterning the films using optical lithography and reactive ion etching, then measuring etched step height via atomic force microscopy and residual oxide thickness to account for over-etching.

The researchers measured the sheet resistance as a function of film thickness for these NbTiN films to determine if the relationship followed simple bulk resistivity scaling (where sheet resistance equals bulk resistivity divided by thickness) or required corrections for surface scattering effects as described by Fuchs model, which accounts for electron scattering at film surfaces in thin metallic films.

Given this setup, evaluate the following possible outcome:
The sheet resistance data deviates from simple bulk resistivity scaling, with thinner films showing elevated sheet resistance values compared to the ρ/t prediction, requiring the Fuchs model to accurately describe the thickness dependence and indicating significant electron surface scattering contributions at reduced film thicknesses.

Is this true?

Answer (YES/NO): YES